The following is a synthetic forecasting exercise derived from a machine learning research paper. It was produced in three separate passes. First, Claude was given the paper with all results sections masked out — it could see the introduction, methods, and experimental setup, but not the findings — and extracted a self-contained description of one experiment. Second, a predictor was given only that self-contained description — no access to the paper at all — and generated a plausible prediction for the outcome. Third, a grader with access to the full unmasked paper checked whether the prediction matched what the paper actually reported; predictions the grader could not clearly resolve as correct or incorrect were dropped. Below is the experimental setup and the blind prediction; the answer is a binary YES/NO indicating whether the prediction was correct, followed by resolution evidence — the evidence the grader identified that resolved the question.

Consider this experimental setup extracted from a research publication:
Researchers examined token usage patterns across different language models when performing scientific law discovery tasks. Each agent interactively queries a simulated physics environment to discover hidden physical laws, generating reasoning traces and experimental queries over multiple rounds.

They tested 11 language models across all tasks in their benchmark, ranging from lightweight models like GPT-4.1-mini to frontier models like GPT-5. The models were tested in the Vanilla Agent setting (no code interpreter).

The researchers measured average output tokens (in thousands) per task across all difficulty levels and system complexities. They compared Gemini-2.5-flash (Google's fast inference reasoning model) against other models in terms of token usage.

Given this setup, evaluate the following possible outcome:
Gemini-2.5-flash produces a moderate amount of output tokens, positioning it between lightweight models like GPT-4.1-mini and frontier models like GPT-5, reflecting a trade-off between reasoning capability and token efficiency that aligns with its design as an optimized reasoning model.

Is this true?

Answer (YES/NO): NO